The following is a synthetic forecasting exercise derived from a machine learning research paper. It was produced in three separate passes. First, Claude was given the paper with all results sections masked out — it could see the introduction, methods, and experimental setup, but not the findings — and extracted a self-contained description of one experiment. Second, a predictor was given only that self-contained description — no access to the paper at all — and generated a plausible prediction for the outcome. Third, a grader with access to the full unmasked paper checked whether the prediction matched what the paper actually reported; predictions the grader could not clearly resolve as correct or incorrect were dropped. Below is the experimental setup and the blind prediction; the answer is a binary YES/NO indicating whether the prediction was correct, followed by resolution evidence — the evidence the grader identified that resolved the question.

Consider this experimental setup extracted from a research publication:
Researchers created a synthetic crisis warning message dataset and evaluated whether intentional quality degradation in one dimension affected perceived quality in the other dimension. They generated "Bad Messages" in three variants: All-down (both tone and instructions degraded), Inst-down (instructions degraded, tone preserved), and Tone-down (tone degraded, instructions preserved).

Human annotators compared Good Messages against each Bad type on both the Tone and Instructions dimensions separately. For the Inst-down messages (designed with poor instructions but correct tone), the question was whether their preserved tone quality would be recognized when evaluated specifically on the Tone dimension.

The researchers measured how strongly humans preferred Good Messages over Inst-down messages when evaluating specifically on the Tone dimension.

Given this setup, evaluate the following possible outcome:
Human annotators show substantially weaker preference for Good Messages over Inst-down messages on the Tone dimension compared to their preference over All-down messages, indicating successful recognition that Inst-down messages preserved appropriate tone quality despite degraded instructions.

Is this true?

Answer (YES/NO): YES